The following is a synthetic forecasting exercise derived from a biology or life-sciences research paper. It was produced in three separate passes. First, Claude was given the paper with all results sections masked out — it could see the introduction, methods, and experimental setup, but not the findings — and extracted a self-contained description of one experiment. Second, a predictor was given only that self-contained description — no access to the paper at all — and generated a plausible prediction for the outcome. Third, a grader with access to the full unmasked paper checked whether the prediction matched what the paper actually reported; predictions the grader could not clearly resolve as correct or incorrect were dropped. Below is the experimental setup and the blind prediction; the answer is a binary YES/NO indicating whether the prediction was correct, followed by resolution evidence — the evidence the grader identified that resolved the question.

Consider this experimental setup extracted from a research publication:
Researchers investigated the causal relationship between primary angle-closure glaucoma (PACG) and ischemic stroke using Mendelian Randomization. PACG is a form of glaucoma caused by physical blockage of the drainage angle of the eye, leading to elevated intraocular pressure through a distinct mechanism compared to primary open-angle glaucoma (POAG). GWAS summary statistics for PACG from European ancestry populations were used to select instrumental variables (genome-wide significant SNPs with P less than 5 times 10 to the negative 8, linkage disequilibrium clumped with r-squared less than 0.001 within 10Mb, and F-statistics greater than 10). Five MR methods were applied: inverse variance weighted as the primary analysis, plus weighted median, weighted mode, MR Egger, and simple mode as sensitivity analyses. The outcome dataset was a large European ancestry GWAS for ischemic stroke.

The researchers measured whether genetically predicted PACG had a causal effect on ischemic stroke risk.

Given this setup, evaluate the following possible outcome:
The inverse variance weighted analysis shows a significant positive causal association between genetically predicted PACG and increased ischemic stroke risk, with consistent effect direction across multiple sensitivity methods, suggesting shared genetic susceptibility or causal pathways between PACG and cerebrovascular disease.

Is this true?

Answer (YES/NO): NO